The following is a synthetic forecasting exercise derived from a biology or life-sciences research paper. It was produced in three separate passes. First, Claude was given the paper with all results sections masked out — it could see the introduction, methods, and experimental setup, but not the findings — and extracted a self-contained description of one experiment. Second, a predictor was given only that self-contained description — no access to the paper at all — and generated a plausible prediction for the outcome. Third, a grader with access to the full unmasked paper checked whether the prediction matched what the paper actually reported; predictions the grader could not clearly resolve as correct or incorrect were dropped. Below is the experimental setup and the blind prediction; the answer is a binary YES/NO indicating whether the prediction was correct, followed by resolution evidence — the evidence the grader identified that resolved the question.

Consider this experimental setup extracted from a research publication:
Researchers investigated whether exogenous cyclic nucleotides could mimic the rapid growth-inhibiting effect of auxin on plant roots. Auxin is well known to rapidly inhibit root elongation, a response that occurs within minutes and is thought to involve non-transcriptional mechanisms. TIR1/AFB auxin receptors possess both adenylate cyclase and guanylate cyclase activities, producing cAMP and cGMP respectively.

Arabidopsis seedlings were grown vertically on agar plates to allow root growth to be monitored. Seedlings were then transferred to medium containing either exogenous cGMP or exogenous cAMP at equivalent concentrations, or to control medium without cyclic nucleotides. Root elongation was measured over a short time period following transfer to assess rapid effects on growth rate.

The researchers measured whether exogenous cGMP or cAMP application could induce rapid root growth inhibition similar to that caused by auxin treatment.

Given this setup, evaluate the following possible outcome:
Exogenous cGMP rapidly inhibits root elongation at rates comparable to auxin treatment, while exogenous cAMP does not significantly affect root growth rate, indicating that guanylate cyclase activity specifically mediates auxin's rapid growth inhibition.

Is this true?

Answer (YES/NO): YES